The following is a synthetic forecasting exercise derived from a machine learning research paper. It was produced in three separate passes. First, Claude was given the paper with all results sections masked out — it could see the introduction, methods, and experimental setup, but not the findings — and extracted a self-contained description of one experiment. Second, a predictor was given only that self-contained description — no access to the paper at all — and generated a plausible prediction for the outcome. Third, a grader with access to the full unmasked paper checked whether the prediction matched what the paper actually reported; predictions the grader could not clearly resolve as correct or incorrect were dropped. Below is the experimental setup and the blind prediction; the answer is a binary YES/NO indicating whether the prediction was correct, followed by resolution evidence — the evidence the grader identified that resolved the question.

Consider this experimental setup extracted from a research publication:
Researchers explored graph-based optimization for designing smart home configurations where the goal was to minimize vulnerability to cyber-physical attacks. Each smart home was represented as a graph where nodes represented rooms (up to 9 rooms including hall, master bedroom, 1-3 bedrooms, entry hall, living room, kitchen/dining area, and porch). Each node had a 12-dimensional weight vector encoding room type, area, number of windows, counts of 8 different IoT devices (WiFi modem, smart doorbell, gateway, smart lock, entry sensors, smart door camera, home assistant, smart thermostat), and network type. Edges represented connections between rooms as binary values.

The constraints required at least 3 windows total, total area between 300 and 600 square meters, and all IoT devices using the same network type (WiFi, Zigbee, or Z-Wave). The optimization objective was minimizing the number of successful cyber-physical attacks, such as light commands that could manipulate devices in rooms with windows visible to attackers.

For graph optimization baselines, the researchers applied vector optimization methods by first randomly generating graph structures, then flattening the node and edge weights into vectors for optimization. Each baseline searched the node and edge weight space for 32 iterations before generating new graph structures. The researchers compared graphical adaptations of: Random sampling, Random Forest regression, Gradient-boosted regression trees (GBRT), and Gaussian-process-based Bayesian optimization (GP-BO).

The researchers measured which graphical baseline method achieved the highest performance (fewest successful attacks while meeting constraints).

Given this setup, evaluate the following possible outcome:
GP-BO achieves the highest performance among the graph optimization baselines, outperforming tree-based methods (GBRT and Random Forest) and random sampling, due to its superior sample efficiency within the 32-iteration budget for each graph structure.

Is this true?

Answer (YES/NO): NO